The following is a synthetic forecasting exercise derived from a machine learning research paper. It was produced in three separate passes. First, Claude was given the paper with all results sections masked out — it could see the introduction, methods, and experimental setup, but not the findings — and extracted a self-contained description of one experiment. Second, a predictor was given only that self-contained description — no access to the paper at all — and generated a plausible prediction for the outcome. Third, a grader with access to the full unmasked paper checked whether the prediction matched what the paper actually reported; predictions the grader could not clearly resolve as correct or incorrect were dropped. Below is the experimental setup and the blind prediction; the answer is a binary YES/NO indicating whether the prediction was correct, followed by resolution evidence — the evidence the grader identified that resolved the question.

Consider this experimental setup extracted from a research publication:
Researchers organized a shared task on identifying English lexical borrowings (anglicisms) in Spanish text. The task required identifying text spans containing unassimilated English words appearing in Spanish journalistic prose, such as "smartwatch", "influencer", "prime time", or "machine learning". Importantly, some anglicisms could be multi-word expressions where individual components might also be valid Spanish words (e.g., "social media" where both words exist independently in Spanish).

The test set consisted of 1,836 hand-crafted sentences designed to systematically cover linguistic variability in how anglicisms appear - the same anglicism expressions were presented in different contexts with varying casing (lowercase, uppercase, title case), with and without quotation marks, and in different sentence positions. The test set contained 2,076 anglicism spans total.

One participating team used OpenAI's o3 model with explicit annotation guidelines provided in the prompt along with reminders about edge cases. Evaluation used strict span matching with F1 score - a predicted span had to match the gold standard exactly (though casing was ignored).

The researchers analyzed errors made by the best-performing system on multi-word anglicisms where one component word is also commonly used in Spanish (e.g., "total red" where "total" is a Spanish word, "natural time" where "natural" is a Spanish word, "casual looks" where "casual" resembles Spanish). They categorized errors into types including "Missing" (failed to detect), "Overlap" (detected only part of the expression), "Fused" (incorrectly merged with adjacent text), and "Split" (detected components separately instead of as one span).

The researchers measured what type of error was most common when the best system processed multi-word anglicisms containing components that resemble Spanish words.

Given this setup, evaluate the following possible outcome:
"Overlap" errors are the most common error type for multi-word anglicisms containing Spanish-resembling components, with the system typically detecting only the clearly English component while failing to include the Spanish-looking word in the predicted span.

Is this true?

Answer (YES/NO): NO